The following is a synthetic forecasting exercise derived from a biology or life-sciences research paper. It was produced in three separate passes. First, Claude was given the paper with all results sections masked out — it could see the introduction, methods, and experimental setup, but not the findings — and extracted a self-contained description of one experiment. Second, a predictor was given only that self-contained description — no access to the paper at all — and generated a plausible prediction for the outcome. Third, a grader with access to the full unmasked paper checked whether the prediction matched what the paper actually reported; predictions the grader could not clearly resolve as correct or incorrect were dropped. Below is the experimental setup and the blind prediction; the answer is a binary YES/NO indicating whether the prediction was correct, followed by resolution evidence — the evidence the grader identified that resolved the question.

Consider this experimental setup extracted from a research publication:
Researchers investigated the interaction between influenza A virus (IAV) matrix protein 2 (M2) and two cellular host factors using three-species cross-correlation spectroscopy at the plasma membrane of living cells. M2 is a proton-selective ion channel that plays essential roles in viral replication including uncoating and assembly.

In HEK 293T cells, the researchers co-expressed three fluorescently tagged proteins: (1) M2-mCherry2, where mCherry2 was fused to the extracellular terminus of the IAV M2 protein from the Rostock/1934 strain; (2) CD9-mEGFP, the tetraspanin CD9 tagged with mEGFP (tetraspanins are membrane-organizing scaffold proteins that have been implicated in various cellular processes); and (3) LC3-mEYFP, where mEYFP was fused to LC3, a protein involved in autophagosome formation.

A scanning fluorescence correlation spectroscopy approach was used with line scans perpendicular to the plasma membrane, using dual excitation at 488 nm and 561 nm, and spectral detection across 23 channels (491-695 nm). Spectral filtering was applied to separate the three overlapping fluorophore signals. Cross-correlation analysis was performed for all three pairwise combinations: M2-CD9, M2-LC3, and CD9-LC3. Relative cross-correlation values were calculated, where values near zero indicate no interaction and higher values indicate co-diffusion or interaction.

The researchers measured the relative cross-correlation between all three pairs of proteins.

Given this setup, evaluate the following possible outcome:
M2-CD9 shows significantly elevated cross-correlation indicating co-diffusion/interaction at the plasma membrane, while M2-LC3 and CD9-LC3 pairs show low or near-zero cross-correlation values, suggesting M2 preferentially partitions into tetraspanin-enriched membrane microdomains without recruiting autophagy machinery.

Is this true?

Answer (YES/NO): NO